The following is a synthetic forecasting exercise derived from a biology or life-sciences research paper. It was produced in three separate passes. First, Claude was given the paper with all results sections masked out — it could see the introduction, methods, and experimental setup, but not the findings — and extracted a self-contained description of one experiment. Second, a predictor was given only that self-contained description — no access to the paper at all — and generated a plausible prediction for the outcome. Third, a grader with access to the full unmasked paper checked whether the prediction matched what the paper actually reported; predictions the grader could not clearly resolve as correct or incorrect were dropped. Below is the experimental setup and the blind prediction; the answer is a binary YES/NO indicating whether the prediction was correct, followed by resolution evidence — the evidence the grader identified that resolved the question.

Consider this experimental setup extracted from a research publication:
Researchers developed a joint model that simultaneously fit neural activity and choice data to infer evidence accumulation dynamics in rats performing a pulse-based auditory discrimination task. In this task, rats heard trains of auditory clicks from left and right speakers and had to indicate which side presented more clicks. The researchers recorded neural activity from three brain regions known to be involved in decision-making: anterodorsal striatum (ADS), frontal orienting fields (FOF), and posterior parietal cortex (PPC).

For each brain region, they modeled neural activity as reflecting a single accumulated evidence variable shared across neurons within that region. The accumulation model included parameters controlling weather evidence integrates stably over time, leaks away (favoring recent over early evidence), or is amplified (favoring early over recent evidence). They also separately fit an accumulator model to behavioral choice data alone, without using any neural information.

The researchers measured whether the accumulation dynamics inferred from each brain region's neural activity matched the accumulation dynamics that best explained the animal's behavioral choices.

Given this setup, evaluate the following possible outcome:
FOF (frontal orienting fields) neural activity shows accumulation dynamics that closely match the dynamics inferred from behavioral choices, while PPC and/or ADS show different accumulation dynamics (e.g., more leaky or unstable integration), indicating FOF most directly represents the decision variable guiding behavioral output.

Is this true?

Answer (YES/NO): NO